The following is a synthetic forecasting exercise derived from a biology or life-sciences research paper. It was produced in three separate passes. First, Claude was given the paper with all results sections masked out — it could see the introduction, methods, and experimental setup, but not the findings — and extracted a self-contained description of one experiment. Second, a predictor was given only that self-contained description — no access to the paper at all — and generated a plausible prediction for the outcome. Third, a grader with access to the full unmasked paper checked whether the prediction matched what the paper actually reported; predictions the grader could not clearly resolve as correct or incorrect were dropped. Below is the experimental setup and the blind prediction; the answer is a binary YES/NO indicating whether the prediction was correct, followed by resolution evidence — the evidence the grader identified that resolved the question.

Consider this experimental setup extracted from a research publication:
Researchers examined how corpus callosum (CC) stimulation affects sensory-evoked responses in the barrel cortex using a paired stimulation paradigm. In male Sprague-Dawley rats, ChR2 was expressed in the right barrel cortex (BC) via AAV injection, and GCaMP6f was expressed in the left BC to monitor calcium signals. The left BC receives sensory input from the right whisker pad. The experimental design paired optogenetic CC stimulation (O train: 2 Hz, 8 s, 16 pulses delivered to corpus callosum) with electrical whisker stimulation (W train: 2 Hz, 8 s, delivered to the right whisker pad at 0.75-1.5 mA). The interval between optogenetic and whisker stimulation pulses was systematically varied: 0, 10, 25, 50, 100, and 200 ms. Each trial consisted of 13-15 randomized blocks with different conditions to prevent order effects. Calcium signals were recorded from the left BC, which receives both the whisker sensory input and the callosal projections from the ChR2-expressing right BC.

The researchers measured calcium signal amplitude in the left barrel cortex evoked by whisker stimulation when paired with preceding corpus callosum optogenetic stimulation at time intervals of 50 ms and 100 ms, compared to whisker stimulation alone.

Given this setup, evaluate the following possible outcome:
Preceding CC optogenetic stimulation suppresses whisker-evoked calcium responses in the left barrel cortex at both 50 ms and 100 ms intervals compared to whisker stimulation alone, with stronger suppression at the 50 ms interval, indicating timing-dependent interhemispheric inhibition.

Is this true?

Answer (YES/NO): YES